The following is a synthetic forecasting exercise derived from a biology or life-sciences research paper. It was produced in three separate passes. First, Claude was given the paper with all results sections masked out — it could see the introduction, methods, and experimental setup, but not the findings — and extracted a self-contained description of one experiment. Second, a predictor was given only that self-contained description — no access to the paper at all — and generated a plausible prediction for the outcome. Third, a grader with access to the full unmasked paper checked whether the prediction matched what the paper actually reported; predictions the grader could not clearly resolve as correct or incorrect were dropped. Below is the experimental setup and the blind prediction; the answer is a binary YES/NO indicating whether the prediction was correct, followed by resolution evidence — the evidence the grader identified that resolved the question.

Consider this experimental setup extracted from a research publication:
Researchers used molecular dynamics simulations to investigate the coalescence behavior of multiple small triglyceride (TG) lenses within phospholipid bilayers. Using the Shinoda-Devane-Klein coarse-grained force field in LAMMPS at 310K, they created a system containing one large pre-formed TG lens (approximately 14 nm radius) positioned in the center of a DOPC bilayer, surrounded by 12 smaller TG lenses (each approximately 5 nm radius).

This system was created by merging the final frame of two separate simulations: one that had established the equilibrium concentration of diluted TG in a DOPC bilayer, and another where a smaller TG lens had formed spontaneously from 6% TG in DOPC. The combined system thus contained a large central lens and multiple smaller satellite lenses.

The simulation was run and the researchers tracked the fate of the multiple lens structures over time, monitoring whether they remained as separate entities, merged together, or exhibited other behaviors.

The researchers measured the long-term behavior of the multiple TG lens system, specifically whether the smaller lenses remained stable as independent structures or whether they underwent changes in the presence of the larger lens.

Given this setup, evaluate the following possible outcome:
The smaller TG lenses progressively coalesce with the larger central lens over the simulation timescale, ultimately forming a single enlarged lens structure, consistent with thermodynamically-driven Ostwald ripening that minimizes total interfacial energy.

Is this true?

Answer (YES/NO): YES